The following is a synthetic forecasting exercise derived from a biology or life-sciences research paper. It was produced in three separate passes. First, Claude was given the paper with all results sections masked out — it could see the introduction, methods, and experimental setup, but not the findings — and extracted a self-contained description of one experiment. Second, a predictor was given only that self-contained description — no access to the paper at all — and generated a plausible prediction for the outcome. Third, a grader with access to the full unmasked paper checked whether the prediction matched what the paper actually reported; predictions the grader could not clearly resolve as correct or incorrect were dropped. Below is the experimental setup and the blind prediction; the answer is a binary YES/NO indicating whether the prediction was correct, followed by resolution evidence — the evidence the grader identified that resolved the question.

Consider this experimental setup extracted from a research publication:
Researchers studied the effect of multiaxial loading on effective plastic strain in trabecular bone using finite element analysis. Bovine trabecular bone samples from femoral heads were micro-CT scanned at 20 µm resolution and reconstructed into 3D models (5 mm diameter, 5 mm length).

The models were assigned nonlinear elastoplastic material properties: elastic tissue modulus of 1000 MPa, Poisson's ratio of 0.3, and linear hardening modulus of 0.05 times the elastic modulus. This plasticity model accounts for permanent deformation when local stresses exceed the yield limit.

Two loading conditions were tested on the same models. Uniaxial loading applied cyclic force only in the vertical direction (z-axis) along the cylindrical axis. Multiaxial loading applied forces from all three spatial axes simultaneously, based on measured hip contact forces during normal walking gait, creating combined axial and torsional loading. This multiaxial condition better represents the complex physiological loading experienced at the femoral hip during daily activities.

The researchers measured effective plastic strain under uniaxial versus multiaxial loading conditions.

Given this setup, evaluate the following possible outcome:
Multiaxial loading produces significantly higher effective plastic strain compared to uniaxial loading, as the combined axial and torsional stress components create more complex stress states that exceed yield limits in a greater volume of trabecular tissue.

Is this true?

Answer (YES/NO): YES